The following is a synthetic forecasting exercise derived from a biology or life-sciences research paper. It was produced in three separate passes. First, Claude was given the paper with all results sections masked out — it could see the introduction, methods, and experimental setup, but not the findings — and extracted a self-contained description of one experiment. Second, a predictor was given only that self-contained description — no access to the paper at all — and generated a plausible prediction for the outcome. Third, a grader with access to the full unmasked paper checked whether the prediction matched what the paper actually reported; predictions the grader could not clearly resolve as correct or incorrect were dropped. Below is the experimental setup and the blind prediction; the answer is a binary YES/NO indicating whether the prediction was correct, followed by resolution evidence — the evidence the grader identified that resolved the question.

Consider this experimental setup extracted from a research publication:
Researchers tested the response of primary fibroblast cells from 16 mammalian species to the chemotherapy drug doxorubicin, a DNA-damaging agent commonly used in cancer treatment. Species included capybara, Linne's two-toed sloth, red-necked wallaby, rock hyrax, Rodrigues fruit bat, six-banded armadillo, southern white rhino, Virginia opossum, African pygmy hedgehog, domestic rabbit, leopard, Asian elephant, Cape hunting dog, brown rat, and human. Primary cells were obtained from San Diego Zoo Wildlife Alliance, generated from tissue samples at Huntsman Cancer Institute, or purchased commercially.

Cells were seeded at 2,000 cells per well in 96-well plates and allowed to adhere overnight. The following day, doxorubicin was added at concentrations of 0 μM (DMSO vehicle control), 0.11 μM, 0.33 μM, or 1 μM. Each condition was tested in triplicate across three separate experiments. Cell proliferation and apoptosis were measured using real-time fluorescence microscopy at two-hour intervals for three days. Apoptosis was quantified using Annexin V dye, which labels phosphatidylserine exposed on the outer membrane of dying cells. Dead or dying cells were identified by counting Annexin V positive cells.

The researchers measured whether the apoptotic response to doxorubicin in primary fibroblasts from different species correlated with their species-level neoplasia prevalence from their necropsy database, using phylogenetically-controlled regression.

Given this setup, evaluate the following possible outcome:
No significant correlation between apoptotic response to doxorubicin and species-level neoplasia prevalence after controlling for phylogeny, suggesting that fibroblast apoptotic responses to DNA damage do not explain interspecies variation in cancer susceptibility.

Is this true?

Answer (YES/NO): YES